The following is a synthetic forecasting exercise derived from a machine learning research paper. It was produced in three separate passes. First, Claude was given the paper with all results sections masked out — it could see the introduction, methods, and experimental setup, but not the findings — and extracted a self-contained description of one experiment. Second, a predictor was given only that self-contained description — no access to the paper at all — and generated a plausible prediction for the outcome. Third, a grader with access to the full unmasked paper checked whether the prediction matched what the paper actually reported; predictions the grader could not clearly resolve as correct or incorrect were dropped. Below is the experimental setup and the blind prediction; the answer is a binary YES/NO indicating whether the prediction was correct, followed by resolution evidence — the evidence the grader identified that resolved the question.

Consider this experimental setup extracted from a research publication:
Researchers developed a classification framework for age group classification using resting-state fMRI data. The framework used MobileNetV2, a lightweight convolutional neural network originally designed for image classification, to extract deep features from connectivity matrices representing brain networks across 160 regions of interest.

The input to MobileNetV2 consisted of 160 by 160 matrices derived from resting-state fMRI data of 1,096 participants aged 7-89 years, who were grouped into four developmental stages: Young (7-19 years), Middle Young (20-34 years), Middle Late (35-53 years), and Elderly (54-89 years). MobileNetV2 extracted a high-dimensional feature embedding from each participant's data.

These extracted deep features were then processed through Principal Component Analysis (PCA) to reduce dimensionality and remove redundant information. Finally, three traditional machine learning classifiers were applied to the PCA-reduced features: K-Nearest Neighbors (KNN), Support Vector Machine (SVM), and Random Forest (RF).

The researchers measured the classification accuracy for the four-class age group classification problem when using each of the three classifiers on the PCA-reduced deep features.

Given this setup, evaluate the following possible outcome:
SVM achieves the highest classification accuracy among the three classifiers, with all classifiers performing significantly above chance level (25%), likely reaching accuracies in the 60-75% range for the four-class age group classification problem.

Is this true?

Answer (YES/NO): NO